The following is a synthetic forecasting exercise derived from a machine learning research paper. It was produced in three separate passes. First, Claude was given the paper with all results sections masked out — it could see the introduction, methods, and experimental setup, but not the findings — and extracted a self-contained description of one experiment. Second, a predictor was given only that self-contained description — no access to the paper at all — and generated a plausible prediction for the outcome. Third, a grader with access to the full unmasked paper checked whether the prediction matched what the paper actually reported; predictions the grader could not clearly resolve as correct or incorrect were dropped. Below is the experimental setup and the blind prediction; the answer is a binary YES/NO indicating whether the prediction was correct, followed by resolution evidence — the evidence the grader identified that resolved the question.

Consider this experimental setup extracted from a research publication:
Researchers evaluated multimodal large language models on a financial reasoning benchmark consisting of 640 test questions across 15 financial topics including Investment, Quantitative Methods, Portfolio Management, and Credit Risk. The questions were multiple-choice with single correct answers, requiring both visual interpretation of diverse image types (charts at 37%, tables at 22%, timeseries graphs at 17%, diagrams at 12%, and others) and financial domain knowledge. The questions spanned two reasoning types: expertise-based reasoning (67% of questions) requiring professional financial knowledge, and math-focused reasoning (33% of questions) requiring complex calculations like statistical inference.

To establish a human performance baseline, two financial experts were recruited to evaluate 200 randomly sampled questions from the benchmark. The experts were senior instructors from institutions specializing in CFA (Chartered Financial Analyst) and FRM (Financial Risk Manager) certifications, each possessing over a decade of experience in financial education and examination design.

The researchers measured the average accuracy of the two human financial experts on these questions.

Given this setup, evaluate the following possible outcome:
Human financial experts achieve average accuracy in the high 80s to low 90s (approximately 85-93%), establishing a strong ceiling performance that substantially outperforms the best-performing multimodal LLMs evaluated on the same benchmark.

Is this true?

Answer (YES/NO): YES